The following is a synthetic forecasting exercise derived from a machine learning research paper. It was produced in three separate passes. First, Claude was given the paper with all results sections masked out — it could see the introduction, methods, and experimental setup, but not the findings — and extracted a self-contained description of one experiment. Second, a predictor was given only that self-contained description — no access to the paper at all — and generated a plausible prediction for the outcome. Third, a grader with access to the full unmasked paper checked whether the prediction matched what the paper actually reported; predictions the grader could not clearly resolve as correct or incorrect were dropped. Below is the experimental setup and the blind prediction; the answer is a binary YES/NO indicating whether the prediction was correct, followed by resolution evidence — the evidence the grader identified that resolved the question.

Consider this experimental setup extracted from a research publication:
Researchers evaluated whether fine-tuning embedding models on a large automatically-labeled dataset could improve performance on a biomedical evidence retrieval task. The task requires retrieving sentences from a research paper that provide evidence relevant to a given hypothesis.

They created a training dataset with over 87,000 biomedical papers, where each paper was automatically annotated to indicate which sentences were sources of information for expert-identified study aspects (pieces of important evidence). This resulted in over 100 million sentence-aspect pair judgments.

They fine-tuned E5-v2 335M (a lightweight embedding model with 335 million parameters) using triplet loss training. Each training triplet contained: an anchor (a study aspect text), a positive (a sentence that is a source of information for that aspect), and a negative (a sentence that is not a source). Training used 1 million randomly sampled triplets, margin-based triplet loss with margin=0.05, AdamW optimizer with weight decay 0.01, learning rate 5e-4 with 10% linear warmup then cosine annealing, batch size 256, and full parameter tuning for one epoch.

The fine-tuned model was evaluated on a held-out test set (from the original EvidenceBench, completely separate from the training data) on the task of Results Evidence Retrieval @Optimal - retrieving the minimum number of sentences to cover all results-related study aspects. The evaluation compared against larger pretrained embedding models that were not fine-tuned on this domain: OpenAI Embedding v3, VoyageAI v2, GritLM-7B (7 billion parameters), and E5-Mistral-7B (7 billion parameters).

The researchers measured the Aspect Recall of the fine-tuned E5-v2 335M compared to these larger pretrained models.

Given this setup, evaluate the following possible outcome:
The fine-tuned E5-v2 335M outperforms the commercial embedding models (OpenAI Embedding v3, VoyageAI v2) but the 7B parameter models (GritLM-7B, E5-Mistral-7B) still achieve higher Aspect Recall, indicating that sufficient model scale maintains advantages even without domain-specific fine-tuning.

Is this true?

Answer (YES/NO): NO